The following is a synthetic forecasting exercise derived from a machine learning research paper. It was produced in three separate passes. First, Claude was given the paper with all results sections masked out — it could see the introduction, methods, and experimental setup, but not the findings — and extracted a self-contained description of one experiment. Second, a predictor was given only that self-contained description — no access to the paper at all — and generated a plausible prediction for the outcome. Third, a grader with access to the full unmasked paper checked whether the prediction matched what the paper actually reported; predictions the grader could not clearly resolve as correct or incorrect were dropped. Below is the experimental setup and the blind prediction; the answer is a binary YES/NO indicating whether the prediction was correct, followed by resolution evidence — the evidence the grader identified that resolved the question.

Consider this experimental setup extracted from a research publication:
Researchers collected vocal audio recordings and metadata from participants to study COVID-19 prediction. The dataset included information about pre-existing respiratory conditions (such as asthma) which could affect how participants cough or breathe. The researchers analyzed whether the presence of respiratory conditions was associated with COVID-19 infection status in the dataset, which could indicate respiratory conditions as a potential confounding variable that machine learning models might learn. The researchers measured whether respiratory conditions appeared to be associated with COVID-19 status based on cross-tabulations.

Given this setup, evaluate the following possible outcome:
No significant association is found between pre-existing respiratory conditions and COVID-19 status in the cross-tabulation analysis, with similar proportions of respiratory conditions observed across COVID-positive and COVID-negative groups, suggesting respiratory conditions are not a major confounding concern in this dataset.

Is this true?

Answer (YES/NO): YES